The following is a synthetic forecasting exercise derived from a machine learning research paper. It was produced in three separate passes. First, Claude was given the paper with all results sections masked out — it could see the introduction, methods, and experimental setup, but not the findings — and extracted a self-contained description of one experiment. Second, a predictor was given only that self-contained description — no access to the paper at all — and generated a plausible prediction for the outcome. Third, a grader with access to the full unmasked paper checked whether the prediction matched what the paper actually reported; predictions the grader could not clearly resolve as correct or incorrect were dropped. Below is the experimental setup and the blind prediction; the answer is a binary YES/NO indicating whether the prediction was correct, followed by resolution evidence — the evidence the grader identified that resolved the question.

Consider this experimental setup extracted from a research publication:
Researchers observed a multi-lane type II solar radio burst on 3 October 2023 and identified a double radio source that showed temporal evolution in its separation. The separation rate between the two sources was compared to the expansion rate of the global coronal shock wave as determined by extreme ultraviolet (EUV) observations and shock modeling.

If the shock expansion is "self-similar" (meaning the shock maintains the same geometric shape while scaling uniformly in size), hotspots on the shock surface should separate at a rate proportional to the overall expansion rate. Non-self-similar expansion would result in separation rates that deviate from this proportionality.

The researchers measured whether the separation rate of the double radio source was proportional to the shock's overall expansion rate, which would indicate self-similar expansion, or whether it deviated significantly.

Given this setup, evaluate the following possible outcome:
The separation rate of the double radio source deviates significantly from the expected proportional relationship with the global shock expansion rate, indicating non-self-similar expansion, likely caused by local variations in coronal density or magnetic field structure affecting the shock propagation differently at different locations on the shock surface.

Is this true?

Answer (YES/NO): NO